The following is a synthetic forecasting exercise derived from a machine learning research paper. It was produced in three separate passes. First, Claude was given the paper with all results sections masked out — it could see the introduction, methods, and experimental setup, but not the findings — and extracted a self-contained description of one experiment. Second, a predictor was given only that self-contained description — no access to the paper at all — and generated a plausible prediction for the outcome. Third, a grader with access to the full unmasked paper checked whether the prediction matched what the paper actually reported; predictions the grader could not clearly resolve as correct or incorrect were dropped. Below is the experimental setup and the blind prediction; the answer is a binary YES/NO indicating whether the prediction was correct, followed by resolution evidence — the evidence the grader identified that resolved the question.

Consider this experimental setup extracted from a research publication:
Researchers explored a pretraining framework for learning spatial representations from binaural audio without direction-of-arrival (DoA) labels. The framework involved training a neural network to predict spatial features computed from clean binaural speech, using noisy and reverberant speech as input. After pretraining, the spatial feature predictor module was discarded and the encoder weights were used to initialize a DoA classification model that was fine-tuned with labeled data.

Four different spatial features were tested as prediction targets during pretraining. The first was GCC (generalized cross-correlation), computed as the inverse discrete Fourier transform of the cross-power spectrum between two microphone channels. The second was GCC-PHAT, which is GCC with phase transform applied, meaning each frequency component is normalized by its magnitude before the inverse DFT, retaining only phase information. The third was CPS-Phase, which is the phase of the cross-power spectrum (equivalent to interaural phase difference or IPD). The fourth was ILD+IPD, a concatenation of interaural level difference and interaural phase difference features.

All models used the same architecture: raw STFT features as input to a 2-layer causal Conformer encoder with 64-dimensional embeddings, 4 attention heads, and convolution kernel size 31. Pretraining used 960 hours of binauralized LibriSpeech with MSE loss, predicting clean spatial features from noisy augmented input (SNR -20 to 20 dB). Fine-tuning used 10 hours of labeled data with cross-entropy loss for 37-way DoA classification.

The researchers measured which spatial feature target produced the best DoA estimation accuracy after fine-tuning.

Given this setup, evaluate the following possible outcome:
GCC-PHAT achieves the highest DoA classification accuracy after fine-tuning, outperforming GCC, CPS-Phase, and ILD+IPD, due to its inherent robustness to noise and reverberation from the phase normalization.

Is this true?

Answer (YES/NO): NO